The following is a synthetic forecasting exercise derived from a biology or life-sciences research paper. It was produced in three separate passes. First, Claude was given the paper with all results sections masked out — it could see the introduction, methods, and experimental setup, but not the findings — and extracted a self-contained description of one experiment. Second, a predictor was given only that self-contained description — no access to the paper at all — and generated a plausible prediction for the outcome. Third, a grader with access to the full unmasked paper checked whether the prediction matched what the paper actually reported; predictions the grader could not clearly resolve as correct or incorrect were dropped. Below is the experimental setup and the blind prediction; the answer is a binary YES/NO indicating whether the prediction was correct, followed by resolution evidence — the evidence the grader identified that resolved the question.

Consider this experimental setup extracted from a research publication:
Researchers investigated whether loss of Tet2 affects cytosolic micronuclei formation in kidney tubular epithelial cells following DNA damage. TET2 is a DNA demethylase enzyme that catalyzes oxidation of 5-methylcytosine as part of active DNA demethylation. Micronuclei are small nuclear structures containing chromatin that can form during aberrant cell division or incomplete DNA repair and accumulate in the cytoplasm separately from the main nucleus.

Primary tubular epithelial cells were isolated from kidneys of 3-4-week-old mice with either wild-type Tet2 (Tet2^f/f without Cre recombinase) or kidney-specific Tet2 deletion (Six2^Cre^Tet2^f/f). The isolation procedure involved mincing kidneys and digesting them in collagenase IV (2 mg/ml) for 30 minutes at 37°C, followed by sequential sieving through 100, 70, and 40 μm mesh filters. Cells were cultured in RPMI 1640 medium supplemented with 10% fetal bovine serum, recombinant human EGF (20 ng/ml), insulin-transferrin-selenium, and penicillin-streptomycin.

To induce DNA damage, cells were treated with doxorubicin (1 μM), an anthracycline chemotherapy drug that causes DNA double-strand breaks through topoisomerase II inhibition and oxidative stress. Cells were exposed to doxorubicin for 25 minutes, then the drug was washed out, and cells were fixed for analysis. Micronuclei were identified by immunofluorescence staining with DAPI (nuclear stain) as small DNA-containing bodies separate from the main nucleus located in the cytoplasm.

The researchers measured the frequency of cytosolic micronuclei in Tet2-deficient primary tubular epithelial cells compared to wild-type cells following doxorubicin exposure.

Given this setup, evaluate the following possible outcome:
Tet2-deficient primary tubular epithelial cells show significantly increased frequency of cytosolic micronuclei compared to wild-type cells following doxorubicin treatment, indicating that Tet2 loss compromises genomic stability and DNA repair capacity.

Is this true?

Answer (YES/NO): YES